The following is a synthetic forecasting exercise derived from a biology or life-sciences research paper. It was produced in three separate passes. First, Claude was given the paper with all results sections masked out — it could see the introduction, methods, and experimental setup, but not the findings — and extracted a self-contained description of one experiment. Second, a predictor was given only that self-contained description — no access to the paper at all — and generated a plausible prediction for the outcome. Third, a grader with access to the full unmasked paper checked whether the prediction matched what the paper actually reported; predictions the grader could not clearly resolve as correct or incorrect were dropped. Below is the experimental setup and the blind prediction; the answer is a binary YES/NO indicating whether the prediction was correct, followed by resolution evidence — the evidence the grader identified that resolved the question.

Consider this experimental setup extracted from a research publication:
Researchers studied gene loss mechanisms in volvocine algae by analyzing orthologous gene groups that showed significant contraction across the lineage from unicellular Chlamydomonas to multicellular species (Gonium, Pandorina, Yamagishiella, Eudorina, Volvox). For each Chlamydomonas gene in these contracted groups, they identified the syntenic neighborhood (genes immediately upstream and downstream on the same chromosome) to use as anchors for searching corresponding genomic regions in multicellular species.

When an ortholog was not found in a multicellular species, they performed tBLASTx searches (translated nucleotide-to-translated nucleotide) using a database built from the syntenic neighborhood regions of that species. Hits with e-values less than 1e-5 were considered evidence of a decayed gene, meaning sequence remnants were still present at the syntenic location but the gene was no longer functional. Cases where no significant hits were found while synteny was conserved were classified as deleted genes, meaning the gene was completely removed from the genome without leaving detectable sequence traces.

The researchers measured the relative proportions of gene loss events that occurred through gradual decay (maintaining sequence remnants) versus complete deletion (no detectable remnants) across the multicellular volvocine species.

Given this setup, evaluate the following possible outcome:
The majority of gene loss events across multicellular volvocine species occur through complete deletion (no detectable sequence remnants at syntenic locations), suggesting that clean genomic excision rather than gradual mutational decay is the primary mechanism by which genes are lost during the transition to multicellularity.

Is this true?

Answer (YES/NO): NO